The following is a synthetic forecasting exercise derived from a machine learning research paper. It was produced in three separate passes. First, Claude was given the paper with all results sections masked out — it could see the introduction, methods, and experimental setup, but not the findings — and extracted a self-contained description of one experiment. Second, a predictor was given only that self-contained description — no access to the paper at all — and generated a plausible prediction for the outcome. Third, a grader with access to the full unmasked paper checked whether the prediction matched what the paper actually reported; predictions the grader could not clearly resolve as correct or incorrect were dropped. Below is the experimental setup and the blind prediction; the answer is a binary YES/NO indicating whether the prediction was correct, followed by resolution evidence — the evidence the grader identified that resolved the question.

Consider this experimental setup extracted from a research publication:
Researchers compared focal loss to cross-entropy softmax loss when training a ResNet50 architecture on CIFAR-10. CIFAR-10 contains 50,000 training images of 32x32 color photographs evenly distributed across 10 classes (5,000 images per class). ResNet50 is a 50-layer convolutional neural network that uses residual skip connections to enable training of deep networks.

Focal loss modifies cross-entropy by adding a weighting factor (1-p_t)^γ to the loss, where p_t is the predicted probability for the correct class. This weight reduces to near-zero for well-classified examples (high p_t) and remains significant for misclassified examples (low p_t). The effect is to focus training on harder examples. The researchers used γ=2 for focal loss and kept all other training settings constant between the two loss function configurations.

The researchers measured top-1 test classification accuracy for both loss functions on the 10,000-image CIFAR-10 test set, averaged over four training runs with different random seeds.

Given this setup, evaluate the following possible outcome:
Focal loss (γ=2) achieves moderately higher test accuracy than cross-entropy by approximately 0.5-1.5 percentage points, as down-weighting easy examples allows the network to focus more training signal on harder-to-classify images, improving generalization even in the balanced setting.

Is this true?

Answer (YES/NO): NO